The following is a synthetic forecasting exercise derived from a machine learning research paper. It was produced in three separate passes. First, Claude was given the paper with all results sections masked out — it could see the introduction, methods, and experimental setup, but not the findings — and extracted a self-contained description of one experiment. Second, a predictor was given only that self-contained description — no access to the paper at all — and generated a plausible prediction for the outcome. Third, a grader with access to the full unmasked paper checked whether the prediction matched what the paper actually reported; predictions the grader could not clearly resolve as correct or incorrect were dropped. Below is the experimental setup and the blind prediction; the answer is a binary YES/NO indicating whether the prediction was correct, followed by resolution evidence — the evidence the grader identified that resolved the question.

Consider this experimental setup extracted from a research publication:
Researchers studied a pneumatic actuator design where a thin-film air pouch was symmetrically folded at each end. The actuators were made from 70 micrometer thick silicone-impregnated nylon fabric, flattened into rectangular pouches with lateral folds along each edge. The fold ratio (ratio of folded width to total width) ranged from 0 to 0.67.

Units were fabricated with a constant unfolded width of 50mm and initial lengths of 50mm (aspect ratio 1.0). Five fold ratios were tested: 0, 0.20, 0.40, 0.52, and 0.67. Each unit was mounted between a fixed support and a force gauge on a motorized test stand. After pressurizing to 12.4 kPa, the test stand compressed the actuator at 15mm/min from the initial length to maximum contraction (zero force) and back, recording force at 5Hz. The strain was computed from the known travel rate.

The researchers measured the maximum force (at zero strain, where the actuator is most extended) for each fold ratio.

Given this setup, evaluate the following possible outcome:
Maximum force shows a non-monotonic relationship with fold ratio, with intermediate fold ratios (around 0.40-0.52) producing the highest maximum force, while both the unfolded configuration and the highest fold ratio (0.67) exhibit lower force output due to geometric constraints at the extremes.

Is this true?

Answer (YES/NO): NO